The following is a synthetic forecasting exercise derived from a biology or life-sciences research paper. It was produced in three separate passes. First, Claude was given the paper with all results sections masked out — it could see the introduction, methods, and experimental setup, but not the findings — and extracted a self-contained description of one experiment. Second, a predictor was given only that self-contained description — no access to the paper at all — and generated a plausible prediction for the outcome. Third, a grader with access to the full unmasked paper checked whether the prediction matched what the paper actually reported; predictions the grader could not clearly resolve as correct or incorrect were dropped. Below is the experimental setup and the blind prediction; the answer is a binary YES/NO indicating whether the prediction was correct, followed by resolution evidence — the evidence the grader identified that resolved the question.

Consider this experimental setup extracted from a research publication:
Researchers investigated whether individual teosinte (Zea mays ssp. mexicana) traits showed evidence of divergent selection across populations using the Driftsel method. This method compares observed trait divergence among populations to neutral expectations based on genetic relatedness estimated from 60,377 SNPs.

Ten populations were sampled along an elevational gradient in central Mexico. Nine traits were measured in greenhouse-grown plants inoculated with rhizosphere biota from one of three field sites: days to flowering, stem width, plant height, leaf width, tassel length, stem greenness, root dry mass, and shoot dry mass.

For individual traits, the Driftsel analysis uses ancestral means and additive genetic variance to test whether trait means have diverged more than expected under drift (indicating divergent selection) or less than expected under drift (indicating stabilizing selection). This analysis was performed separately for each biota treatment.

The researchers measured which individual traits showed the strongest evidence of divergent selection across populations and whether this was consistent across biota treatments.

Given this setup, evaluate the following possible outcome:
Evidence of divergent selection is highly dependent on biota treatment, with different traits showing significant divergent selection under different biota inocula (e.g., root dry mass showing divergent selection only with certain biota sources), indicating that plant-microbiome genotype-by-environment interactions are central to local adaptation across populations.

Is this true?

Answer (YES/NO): NO